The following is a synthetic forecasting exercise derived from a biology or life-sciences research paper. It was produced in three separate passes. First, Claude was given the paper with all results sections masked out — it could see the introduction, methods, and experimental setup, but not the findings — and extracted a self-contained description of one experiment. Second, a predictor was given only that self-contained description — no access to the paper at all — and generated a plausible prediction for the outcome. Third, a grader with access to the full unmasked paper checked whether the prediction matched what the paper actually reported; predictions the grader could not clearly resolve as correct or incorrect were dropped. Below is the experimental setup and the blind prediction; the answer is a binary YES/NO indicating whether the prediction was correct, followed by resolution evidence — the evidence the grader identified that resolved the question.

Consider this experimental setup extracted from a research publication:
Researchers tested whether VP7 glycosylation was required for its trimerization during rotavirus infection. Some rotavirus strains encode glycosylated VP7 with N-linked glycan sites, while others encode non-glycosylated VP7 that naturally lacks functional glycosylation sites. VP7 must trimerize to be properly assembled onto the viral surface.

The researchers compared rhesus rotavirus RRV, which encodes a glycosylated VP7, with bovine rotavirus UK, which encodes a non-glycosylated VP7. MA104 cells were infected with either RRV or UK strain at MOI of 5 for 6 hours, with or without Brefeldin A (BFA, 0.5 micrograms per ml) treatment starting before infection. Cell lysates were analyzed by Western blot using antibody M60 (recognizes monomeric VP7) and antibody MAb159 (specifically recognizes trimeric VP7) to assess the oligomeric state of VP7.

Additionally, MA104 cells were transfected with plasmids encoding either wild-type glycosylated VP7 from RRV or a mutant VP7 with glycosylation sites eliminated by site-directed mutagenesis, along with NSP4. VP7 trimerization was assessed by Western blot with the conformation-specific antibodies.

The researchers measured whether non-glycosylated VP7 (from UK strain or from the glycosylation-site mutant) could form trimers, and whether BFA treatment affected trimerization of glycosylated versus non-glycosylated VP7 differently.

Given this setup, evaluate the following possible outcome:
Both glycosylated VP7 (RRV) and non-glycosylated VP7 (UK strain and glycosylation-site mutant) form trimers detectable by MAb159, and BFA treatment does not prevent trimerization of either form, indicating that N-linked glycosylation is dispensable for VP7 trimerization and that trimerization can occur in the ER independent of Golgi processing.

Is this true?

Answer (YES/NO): NO